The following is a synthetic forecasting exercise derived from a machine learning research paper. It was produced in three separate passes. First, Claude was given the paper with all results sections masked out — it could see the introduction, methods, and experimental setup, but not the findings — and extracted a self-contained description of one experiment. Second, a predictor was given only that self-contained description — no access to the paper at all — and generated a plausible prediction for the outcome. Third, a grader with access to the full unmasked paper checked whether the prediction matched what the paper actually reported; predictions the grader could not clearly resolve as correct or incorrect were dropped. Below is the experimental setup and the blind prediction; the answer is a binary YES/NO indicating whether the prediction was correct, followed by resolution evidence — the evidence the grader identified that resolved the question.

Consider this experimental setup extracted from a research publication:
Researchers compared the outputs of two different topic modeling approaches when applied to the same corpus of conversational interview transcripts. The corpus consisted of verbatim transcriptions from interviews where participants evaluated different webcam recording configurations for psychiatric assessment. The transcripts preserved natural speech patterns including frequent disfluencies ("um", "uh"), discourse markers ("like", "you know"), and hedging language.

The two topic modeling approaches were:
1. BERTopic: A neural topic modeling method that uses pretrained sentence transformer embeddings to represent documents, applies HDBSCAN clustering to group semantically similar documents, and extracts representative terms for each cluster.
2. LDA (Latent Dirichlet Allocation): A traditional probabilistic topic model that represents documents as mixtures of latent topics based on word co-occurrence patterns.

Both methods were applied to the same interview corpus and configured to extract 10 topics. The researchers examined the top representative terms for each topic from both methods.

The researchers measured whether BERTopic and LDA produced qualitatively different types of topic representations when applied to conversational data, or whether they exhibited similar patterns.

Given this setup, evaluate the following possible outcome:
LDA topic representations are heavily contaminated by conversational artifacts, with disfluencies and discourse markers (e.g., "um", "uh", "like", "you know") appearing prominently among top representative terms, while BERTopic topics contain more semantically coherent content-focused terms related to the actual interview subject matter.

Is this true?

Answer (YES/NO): NO